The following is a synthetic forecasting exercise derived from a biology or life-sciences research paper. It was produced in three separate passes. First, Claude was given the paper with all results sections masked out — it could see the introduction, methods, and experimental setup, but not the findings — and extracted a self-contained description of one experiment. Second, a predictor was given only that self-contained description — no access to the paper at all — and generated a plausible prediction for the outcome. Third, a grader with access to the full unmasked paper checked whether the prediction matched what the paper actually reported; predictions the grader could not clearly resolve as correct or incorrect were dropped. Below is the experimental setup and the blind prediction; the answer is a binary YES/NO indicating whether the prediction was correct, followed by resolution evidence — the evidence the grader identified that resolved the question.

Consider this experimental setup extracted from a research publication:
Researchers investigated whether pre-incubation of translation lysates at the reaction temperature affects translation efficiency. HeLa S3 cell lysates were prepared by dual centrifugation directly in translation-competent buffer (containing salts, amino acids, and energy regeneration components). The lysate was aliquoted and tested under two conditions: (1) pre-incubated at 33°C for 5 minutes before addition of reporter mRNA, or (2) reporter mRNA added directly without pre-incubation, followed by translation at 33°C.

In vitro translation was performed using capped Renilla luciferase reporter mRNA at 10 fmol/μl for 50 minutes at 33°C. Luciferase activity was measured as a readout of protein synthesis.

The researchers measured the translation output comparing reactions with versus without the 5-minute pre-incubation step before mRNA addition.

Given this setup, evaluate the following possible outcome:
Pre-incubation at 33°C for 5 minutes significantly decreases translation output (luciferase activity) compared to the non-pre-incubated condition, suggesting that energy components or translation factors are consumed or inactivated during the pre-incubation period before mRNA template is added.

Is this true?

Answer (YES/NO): YES